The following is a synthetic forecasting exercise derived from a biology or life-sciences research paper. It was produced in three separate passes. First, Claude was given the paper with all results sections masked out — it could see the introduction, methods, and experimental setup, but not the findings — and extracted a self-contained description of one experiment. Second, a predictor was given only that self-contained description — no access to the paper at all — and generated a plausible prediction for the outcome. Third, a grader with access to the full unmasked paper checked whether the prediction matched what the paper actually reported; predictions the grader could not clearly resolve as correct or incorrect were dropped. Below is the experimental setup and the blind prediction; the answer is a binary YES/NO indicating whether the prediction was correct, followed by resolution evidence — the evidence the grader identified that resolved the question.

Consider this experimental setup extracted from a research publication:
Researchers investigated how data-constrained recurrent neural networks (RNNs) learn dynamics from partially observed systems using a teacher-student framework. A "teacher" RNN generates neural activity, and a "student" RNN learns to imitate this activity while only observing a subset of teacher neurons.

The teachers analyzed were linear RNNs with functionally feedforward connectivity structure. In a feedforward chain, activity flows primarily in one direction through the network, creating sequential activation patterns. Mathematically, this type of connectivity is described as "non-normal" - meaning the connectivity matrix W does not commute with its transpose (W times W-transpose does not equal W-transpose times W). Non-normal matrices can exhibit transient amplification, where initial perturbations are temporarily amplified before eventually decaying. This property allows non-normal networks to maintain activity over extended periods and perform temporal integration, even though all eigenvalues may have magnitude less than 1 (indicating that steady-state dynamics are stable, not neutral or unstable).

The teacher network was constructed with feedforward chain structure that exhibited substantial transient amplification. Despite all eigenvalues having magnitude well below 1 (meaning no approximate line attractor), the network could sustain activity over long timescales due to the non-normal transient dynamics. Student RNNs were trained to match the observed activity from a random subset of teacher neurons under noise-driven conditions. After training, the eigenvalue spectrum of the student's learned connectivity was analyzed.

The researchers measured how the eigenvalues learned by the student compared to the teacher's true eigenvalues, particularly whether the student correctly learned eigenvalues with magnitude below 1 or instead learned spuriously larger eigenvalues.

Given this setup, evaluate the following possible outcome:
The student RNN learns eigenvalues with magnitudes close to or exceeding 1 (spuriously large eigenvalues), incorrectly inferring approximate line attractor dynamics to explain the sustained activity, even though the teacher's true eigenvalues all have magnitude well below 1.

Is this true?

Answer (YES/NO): YES